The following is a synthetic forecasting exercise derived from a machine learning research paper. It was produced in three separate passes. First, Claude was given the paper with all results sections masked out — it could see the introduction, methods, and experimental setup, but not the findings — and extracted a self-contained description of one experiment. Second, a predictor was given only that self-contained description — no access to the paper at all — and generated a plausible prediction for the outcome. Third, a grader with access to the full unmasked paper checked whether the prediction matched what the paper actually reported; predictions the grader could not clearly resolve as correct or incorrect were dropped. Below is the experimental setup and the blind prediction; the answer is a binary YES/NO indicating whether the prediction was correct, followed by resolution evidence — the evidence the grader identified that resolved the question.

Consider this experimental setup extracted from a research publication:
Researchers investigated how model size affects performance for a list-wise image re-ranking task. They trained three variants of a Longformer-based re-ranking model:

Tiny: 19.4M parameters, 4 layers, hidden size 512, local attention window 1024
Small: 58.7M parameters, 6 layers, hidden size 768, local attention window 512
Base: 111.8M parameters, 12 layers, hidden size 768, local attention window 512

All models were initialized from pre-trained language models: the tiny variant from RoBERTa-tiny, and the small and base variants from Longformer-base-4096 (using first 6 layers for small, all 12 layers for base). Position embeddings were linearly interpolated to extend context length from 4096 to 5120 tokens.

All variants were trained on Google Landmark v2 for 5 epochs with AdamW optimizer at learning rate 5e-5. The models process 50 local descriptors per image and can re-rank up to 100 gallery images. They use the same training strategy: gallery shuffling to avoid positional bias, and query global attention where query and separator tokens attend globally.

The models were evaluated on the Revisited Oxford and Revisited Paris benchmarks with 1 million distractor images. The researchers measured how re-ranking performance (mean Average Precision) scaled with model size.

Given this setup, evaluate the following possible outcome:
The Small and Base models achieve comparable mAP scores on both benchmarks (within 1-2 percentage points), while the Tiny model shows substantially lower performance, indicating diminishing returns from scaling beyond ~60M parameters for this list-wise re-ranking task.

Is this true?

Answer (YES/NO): NO